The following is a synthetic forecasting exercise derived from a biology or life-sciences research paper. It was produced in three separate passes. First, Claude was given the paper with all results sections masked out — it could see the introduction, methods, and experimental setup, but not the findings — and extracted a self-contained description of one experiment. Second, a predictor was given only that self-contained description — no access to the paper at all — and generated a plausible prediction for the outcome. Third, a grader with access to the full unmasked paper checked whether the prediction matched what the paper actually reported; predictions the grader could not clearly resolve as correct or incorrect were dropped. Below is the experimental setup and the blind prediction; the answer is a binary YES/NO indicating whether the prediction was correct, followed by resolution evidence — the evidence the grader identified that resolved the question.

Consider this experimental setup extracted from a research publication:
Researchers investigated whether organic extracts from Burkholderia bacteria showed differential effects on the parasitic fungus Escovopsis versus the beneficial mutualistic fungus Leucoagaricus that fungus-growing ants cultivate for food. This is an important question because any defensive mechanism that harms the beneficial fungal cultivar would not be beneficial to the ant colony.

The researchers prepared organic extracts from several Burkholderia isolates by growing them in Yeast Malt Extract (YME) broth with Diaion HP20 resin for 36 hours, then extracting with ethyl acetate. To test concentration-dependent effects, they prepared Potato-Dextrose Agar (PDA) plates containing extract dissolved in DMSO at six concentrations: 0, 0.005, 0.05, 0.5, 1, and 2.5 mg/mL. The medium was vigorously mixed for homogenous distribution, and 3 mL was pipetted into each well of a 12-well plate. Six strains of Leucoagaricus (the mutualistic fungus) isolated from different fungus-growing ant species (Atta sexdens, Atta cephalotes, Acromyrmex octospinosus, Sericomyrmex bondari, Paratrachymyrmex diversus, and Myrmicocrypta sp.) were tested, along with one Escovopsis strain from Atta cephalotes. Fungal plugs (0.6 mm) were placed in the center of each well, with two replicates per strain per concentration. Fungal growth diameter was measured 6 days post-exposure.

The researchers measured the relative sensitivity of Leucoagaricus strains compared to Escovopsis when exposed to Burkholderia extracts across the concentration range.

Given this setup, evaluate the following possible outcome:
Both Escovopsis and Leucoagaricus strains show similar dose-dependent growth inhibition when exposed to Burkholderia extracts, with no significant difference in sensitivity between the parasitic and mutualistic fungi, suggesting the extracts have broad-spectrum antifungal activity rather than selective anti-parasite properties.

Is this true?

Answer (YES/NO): NO